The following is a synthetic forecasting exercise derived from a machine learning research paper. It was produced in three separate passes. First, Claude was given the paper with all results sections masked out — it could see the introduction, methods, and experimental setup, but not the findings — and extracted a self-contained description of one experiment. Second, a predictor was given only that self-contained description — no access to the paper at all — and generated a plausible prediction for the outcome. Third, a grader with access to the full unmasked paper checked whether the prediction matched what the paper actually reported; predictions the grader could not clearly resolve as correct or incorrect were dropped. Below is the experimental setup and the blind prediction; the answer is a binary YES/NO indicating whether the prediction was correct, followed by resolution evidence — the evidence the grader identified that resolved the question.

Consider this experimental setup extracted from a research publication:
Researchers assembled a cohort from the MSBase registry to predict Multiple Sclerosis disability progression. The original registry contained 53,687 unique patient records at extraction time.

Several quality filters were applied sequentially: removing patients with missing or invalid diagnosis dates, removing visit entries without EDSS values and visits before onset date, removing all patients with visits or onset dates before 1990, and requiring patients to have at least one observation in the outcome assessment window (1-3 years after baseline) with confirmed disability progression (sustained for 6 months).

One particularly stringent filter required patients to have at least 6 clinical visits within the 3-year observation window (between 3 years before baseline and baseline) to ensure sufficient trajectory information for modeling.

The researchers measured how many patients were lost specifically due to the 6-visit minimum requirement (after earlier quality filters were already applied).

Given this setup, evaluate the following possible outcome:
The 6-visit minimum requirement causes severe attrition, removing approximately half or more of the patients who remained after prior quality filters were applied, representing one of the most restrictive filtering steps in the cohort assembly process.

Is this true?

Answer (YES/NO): NO